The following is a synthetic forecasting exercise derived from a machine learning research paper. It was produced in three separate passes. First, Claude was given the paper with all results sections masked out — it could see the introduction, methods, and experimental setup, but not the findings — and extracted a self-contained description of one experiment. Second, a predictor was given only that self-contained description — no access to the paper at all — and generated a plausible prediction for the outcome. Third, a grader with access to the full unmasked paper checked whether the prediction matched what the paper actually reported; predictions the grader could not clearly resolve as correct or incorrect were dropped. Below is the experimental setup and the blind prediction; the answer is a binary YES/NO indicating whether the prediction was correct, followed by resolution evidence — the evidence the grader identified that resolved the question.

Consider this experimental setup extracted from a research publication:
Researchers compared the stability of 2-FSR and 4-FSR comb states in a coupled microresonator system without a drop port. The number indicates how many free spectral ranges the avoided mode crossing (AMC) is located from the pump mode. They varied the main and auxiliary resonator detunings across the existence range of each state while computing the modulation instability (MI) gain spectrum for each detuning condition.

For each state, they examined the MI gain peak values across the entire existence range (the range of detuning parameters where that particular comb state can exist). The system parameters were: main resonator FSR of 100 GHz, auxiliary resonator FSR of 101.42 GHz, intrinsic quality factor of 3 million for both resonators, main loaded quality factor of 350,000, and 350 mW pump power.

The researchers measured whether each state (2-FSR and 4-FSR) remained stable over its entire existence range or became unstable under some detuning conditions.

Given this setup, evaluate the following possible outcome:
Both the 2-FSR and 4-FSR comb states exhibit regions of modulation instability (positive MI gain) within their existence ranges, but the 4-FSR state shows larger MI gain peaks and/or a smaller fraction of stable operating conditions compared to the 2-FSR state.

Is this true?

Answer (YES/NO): NO